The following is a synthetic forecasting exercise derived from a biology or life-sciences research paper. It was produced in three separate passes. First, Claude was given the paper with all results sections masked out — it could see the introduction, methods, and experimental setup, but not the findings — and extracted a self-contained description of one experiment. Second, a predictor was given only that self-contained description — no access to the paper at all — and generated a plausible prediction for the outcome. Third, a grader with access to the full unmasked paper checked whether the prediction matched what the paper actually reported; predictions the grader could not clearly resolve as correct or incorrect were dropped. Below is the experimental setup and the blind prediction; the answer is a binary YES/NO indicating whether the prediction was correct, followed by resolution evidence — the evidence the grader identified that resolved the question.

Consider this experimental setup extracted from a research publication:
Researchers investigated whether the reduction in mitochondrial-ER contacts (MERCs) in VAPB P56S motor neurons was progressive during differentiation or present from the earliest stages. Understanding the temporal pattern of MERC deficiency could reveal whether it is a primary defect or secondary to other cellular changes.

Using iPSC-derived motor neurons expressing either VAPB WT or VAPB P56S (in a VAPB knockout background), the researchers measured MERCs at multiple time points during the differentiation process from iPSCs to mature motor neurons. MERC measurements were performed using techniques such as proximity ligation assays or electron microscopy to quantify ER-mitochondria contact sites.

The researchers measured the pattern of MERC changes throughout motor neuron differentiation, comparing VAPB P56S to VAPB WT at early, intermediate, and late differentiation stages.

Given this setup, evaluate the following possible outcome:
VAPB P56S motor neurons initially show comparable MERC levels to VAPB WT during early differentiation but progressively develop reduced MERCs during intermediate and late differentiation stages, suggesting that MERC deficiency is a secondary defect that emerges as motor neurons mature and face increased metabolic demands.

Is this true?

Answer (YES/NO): NO